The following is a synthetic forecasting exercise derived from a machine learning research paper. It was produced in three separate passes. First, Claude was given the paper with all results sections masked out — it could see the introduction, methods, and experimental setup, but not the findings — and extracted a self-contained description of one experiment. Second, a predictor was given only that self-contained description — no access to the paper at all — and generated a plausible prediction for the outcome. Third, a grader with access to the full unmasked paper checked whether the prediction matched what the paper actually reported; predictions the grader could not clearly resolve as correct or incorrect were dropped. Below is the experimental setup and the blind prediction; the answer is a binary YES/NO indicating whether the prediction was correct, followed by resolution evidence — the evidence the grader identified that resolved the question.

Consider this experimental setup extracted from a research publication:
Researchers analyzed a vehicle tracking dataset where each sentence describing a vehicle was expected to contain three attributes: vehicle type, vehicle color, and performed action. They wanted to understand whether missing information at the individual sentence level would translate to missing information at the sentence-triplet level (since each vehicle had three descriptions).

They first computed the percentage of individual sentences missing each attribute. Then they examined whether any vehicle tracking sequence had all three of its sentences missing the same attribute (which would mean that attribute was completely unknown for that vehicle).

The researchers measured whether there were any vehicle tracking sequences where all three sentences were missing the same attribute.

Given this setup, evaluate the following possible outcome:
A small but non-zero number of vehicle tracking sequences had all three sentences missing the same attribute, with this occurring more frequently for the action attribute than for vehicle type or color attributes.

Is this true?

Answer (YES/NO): NO